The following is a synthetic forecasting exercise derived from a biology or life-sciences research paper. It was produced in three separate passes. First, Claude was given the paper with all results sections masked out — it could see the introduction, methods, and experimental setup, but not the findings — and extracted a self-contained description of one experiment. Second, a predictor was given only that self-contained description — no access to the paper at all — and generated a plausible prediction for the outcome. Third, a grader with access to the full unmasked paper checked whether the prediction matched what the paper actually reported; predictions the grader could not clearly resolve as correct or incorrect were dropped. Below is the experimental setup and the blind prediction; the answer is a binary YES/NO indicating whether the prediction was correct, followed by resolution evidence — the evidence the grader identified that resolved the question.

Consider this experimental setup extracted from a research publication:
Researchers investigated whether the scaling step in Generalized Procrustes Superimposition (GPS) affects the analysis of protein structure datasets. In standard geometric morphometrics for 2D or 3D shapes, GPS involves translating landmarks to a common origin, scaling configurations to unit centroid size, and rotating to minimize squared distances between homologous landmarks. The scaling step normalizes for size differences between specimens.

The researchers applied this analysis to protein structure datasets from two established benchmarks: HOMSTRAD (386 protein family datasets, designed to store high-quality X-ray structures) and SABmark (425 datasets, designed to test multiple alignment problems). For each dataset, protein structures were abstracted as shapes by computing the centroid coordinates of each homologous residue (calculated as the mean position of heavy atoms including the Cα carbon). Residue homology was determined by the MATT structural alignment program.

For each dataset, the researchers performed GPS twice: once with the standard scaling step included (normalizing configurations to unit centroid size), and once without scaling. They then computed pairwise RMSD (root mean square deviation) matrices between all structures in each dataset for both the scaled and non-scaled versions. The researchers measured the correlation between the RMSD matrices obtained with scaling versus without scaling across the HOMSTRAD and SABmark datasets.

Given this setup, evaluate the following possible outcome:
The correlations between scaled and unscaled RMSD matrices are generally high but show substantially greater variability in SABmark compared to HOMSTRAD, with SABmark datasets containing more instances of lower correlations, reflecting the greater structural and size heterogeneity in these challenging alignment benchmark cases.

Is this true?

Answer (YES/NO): NO